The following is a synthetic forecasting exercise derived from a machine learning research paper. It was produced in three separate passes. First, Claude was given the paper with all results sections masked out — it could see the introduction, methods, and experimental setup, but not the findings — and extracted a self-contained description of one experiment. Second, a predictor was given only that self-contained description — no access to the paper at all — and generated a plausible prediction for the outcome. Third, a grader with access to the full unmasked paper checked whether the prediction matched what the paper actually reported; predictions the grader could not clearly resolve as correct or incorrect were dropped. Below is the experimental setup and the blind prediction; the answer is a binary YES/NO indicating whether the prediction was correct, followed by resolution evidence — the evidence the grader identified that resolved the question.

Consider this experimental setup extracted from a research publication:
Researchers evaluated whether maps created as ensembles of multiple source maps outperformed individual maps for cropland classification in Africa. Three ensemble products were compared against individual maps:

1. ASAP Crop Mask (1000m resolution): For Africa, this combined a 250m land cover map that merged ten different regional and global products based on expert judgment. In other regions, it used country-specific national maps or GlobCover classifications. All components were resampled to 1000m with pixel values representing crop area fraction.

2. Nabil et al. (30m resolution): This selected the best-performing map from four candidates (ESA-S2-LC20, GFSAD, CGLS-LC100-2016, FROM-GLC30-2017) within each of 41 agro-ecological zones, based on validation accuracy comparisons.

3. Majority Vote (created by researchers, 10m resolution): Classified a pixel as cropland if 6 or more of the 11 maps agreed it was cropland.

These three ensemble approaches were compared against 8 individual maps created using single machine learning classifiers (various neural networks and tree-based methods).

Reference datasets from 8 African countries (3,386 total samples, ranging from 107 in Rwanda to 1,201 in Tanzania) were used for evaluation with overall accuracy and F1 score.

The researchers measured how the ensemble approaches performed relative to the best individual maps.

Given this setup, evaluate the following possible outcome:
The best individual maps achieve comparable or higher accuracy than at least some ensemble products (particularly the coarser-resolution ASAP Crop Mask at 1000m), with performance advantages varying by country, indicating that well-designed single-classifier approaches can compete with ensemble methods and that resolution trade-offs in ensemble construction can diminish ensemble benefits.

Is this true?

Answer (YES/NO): YES